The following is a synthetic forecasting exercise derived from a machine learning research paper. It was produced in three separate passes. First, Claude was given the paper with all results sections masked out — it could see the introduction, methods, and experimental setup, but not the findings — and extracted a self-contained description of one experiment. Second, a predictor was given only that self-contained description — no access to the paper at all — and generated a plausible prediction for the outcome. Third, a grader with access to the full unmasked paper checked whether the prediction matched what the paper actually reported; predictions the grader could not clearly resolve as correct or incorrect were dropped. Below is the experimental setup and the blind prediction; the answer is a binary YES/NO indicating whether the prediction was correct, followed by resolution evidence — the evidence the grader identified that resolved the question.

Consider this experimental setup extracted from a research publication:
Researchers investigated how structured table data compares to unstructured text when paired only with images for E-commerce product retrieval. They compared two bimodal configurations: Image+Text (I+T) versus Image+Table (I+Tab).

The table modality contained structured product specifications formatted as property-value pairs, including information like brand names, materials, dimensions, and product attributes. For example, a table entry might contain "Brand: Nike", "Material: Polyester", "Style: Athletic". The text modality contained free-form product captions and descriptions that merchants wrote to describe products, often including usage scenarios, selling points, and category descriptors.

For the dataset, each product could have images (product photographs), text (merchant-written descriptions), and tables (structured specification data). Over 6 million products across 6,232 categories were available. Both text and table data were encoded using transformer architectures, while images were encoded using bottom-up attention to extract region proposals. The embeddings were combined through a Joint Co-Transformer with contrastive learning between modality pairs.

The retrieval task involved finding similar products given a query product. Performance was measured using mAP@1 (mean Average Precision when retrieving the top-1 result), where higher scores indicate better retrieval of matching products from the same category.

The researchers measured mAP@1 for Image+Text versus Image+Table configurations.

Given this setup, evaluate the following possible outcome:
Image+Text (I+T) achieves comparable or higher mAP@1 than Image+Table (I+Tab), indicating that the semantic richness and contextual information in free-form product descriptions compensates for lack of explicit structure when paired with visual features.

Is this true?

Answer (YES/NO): YES